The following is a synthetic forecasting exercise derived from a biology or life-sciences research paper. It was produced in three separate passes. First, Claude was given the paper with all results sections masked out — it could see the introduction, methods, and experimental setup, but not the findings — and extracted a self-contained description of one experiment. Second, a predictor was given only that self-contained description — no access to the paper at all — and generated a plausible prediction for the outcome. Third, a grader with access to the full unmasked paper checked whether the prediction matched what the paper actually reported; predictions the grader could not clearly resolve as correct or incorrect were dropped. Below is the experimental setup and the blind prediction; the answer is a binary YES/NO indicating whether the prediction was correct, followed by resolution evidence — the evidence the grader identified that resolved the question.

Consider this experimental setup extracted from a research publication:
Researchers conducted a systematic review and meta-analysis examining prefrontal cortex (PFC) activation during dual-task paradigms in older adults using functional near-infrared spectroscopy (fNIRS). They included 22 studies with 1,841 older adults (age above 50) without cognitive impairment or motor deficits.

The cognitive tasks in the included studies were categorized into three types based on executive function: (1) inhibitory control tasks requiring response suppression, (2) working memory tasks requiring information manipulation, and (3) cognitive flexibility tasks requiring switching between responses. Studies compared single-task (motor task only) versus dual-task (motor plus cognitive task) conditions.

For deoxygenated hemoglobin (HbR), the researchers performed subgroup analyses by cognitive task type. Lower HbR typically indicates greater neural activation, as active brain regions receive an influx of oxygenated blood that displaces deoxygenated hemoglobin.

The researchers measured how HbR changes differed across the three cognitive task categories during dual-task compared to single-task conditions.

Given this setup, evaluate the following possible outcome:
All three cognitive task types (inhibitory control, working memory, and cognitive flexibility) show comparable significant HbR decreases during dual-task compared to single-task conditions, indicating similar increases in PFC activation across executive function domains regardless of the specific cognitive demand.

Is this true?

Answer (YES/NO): NO